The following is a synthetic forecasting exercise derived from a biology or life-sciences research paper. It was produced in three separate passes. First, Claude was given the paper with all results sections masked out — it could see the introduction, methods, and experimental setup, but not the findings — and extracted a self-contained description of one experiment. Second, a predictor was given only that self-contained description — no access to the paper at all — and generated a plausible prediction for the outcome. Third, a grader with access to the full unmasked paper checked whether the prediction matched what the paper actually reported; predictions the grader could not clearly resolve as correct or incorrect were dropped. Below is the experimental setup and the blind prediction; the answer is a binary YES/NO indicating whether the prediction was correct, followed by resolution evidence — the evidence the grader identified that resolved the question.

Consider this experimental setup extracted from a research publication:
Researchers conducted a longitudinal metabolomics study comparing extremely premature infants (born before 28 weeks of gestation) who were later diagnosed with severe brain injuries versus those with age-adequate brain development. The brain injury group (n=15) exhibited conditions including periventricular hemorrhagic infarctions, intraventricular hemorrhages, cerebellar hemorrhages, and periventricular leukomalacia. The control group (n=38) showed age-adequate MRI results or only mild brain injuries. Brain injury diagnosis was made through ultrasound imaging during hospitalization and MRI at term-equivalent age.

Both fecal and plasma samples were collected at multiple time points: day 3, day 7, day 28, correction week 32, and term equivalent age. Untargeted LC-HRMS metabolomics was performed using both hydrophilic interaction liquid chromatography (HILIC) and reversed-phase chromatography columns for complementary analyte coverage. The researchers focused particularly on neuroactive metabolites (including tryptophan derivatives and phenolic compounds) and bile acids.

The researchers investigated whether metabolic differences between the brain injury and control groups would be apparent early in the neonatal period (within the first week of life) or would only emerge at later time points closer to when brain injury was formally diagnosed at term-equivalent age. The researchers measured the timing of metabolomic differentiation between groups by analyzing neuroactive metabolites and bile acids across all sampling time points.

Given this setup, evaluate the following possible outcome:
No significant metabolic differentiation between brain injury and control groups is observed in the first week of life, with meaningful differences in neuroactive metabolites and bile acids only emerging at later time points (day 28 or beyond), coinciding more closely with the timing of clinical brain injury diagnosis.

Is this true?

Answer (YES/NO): NO